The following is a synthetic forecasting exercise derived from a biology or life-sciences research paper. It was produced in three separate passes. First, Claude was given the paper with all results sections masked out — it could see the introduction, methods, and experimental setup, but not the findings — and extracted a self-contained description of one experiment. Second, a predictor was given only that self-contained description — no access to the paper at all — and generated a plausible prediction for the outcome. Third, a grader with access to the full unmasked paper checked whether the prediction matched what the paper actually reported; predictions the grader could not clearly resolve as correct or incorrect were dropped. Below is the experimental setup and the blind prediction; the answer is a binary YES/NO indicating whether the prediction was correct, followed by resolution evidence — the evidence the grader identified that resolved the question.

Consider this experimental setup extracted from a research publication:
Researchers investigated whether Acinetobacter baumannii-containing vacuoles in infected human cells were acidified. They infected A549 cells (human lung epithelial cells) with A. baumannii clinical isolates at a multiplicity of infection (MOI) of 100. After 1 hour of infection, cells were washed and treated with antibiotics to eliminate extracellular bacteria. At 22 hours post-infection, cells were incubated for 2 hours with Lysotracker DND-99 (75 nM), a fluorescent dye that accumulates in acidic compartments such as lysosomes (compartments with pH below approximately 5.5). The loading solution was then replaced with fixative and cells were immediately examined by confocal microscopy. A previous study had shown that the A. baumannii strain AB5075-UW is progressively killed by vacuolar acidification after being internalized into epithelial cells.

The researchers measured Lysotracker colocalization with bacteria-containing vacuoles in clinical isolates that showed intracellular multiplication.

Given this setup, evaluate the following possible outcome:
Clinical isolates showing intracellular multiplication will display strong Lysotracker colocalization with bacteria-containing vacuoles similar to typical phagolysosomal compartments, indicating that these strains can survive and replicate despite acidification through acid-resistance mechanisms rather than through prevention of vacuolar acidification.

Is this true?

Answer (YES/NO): NO